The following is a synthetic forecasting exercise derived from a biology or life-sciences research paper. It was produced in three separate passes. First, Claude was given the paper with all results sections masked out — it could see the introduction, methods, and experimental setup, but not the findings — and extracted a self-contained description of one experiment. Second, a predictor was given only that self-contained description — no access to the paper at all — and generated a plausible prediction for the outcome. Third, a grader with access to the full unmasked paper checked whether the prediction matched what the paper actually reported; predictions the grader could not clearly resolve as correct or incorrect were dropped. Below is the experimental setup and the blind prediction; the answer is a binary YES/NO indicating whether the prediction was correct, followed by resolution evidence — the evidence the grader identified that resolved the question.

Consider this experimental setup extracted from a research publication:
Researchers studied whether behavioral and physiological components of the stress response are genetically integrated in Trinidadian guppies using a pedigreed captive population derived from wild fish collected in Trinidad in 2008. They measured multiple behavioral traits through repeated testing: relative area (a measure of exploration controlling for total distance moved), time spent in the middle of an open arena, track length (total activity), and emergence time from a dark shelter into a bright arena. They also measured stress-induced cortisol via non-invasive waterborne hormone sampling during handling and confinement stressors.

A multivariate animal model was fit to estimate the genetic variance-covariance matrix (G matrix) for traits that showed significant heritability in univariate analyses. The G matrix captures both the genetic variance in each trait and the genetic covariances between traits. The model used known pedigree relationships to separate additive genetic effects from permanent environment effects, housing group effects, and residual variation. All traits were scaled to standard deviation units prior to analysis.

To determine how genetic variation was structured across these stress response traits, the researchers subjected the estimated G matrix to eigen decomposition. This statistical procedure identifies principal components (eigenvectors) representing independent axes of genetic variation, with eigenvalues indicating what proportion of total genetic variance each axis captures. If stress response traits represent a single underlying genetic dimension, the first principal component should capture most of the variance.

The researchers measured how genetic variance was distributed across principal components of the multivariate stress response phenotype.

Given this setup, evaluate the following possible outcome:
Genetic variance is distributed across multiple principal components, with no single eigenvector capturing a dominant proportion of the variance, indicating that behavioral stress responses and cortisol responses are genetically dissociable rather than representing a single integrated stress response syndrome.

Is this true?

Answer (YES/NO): NO